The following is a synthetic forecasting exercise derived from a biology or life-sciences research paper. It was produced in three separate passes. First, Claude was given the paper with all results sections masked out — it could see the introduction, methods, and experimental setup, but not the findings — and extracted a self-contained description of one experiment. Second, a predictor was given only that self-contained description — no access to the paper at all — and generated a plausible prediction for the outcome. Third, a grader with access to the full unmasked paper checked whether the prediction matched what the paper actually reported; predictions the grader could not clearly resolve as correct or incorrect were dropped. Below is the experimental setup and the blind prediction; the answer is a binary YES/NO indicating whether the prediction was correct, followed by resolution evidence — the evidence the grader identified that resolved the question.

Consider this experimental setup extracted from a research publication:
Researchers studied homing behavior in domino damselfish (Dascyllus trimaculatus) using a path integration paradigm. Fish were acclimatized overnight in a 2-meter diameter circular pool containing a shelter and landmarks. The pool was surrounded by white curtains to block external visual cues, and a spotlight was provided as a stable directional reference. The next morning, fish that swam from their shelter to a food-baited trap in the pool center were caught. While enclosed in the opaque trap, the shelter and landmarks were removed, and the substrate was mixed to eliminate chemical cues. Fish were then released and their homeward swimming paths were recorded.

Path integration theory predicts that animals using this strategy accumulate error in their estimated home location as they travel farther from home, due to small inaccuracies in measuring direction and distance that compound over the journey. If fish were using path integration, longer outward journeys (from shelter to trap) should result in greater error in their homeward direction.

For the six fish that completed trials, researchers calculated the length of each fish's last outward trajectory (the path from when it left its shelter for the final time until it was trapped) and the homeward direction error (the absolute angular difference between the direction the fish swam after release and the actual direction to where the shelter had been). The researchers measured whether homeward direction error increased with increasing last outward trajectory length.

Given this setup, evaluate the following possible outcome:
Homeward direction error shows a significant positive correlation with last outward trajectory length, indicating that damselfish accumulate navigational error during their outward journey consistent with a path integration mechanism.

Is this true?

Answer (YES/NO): YES